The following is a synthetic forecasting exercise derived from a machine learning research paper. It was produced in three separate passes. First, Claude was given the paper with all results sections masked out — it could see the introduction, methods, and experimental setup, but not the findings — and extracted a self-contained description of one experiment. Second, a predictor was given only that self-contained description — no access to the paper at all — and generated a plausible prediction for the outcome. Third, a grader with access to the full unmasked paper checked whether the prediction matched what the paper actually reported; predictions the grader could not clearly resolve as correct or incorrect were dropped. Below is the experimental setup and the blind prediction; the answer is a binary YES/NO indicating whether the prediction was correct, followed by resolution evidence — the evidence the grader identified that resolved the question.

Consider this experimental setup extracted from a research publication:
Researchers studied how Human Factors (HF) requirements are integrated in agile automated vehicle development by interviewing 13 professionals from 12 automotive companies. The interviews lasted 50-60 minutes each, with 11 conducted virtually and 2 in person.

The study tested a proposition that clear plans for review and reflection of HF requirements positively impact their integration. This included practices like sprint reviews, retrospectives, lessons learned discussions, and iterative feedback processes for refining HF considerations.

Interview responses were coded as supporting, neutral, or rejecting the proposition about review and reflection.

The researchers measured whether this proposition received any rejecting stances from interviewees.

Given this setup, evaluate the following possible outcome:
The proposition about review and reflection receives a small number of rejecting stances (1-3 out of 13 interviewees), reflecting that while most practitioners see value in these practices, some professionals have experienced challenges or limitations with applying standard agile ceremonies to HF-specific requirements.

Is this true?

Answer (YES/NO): NO